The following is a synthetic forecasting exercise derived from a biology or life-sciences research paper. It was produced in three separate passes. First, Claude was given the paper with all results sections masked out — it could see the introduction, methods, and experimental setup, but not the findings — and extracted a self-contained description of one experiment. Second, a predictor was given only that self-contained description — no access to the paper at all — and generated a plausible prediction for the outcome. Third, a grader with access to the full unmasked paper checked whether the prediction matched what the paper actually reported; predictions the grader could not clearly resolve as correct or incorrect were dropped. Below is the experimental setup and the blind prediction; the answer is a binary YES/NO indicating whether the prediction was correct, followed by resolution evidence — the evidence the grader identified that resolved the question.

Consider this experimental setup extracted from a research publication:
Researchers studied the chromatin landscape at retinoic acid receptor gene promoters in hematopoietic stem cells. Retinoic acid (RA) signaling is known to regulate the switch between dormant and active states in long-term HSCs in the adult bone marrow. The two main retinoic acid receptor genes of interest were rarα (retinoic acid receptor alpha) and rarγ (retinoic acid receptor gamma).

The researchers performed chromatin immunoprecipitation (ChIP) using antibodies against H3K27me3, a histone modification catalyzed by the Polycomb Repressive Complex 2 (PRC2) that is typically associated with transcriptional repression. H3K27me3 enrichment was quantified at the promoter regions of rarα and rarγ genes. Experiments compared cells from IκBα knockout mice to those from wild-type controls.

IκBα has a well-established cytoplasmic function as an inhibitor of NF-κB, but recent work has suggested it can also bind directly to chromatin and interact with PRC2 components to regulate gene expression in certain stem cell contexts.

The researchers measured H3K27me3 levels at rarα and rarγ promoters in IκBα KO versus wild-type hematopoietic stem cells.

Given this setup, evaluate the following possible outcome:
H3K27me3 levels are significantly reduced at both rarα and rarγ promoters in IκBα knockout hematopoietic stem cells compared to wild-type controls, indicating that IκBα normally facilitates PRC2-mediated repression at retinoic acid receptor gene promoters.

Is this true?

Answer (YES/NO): NO